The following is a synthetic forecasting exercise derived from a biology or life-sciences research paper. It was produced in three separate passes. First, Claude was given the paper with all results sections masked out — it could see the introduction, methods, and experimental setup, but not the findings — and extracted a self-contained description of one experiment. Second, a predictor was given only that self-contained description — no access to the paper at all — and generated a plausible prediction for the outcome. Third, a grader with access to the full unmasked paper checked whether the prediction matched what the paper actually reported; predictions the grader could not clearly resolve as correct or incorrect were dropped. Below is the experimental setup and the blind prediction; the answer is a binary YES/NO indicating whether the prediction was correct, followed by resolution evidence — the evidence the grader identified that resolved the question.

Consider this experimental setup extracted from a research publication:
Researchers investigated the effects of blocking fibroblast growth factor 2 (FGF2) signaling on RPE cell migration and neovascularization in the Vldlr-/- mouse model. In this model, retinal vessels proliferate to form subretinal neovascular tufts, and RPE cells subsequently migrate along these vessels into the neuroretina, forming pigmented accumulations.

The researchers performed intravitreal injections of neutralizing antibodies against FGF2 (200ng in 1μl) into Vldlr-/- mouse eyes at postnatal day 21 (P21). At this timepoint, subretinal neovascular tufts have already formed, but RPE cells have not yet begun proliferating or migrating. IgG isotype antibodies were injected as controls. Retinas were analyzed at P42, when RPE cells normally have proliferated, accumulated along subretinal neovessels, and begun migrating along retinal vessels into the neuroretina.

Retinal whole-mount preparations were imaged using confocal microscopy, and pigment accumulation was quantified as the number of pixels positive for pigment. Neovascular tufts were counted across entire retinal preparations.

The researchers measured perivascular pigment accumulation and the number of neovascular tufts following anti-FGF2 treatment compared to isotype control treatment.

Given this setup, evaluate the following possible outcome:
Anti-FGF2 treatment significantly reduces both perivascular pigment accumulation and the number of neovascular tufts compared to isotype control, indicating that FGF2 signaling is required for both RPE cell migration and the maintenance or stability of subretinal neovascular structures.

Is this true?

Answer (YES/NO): NO